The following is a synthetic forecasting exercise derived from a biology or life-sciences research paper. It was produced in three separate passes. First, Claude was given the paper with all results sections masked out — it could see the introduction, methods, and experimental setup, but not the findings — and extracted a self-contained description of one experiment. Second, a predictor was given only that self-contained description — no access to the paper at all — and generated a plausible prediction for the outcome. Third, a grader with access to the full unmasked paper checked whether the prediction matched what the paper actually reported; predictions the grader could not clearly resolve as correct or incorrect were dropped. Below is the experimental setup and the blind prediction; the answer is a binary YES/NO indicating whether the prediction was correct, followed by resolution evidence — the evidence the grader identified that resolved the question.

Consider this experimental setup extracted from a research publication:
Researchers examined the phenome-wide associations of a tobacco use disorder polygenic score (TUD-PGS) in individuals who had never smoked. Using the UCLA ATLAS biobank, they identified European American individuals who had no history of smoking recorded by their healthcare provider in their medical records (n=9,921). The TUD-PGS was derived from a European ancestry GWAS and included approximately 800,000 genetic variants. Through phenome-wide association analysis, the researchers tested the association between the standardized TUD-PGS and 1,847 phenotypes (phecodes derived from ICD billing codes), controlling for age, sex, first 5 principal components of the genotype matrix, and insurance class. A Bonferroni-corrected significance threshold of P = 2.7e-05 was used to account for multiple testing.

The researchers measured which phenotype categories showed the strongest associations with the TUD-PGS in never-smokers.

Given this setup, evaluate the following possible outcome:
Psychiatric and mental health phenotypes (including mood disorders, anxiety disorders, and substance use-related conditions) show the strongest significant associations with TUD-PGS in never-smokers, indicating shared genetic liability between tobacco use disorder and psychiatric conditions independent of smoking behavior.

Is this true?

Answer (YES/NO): NO